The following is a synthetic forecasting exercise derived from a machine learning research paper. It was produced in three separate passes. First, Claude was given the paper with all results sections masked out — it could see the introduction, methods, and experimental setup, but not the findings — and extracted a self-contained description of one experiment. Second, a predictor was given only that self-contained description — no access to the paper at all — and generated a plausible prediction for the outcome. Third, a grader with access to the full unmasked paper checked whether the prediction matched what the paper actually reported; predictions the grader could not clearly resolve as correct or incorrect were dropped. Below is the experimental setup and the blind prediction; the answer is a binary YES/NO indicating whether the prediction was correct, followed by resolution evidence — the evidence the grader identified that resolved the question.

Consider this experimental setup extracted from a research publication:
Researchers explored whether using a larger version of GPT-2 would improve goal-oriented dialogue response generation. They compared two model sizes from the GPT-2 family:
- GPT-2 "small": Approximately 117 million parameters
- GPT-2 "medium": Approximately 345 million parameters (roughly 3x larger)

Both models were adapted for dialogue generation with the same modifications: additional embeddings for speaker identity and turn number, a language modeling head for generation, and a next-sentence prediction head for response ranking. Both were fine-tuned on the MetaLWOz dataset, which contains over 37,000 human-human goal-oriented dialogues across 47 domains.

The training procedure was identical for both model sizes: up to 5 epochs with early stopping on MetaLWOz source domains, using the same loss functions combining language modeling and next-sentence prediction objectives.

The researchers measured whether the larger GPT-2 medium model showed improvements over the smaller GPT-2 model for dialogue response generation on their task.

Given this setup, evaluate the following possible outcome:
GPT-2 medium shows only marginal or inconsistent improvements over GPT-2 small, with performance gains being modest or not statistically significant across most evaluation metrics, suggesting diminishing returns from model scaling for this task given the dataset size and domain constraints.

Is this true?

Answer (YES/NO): YES